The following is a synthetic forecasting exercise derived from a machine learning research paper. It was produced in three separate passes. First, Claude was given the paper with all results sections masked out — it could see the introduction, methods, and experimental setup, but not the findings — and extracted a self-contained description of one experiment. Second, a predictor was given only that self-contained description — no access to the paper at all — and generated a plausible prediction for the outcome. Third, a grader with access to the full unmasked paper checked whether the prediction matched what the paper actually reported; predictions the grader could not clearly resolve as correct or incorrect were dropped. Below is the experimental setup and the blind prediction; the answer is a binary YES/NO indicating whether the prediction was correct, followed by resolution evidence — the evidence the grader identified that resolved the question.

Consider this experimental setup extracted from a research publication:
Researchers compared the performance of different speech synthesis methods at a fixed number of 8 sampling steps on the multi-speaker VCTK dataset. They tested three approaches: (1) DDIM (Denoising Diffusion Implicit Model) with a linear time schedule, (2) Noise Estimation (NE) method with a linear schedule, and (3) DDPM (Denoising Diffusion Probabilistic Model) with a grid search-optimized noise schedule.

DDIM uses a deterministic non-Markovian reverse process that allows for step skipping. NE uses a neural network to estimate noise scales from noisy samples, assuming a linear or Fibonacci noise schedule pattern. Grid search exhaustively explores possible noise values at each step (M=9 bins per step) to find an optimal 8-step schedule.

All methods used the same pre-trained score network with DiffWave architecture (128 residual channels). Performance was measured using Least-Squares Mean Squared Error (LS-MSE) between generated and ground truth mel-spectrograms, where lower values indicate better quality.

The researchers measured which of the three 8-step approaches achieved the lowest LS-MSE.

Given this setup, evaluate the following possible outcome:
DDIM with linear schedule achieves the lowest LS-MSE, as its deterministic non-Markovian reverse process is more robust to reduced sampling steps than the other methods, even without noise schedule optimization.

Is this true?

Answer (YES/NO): NO